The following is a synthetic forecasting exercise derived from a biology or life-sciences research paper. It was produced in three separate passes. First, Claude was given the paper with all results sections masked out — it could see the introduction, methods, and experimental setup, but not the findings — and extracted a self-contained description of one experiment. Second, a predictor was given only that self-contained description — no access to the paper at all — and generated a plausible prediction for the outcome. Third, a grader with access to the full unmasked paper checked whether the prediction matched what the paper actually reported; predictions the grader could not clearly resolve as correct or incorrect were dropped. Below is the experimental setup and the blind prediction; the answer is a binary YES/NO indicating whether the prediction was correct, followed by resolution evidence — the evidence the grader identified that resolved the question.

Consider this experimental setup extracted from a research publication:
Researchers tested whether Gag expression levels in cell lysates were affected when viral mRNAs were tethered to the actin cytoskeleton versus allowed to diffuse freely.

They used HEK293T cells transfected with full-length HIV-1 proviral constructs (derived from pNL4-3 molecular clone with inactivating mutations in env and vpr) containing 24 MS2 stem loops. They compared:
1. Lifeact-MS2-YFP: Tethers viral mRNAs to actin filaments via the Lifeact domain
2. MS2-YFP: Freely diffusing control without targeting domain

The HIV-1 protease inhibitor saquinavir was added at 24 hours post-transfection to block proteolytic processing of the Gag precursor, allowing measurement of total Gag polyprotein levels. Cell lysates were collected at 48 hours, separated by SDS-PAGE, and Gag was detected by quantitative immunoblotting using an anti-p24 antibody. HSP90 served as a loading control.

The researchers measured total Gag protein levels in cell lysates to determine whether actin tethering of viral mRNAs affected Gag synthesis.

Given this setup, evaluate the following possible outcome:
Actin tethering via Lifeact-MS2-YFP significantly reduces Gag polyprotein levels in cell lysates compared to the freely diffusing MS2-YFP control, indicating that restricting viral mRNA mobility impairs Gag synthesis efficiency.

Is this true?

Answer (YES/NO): YES